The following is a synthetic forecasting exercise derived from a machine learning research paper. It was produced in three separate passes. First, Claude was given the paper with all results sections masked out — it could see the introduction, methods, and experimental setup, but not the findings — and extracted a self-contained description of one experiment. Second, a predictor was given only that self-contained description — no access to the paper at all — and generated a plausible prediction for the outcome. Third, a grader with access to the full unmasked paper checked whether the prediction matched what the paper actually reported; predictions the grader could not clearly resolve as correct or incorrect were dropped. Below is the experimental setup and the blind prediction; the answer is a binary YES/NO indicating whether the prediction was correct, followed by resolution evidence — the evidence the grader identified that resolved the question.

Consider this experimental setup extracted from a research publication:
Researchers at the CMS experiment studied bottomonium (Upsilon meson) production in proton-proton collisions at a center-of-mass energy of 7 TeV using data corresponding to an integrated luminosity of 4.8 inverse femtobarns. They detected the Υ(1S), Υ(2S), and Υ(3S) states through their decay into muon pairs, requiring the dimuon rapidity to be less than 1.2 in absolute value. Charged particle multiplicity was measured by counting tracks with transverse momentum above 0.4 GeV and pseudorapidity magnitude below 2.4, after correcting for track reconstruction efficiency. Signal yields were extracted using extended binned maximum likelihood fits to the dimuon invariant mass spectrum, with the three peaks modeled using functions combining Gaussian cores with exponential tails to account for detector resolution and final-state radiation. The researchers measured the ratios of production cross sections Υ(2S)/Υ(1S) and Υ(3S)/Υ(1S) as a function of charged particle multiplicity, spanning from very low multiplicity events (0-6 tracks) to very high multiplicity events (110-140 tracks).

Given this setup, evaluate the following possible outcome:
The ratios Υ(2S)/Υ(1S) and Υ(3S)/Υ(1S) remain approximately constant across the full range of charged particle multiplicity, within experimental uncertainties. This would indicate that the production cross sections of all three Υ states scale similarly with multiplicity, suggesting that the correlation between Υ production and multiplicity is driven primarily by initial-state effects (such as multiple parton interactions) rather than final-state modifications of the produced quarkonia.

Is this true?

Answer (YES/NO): NO